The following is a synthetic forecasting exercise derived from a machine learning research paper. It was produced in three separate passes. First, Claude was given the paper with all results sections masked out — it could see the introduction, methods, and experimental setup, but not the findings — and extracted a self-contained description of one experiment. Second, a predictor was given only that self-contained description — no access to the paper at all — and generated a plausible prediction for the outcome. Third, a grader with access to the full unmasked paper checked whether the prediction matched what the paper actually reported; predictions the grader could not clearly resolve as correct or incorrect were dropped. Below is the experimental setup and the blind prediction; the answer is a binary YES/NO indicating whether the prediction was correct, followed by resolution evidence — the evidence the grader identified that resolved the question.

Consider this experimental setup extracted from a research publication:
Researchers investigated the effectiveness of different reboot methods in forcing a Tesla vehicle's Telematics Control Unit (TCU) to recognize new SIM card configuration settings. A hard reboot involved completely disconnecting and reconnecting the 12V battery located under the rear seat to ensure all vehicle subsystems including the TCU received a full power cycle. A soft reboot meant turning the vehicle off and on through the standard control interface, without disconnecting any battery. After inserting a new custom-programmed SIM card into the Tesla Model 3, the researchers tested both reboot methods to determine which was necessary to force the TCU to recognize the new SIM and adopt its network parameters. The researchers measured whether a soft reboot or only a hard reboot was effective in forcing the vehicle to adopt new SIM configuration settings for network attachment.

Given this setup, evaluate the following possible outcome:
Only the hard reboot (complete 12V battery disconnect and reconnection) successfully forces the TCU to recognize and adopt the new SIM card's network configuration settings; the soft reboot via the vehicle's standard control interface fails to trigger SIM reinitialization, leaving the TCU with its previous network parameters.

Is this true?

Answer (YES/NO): YES